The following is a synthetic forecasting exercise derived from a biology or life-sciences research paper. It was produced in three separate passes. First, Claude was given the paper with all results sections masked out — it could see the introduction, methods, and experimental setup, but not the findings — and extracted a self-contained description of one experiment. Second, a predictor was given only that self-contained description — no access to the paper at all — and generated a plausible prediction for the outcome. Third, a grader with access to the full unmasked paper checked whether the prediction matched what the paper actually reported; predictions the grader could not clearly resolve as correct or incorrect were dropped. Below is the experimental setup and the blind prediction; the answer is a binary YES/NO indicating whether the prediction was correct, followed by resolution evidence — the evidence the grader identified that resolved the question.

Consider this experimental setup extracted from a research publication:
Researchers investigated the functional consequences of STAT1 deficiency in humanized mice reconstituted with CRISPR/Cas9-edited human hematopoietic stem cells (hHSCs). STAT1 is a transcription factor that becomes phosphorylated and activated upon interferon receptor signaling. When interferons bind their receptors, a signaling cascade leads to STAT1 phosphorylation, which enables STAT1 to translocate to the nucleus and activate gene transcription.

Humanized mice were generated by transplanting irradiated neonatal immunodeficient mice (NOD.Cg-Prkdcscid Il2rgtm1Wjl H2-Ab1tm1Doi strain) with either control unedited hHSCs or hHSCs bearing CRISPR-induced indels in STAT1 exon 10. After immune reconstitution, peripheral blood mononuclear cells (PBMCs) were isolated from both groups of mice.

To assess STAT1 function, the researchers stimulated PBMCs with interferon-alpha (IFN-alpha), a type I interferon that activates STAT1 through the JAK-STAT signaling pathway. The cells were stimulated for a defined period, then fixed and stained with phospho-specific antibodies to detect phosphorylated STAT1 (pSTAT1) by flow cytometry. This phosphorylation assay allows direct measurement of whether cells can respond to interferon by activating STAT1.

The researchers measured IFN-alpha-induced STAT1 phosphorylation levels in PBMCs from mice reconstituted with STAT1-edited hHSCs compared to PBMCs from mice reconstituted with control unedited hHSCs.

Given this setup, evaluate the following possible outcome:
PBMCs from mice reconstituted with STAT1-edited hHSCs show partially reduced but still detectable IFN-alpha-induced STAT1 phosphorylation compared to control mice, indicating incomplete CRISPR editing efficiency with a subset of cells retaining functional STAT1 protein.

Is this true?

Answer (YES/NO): YES